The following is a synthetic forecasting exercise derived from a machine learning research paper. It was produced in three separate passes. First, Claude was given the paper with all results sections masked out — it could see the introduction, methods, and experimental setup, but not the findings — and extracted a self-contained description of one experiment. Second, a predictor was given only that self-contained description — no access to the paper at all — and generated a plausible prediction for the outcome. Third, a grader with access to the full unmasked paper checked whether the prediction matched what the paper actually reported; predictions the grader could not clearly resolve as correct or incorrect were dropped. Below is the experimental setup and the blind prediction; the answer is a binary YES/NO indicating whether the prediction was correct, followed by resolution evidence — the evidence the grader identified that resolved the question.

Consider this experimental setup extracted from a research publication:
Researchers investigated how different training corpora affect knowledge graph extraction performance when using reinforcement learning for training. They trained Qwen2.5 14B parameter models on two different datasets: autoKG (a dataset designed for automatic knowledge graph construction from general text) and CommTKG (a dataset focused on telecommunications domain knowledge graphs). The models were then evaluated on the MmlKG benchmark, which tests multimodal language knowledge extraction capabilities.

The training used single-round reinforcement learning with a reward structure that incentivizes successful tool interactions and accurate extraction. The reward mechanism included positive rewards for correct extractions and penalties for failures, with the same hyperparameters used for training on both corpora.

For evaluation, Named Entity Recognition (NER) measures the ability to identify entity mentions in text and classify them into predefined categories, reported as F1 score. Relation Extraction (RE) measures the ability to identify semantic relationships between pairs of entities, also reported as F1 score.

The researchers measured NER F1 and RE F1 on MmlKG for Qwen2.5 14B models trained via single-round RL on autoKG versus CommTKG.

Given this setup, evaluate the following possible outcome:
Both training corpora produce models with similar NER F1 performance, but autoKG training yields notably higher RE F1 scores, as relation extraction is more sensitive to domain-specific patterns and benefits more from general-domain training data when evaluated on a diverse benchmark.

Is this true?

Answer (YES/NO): NO